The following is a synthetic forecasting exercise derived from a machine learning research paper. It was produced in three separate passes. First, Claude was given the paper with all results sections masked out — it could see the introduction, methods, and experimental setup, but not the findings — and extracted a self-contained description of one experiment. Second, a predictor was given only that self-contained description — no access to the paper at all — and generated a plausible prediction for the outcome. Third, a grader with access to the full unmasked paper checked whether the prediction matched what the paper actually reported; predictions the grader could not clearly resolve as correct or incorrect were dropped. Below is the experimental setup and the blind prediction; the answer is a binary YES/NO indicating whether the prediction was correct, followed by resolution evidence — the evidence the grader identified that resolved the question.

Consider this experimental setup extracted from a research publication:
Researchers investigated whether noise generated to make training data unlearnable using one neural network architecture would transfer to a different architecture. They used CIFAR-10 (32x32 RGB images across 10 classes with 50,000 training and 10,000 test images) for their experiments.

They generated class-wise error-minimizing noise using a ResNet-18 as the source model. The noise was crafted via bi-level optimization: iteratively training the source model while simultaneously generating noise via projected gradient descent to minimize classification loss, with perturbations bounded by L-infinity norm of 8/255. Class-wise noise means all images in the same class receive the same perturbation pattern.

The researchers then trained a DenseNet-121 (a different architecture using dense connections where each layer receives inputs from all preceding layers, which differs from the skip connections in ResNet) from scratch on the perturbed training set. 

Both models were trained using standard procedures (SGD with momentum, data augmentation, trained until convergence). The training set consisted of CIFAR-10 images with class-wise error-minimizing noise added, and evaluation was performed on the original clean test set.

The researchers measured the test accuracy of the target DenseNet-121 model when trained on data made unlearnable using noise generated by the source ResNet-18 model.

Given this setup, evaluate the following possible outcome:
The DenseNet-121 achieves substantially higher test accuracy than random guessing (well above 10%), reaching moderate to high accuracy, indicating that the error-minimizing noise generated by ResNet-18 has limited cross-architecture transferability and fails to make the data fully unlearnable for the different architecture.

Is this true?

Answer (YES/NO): NO